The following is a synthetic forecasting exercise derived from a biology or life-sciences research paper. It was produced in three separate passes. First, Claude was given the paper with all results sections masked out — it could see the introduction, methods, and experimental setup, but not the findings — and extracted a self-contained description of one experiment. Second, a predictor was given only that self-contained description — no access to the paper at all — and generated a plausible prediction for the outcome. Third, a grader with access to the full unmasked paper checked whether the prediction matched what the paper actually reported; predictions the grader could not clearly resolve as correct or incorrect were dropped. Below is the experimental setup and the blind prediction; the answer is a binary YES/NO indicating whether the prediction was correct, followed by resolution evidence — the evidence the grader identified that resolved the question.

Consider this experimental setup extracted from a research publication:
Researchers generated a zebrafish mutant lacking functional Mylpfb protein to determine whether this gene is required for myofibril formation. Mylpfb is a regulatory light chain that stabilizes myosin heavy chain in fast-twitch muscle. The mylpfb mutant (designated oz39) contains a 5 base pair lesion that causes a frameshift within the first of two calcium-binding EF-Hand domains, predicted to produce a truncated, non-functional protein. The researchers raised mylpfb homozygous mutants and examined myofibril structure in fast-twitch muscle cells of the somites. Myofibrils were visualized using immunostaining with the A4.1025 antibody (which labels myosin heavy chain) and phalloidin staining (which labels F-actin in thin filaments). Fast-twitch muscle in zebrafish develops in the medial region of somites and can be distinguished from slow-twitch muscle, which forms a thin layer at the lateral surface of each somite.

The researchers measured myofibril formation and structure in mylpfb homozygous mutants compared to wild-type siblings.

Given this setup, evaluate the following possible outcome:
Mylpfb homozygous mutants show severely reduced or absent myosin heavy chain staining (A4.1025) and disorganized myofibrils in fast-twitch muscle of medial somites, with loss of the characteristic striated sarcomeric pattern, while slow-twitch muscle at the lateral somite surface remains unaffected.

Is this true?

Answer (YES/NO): NO